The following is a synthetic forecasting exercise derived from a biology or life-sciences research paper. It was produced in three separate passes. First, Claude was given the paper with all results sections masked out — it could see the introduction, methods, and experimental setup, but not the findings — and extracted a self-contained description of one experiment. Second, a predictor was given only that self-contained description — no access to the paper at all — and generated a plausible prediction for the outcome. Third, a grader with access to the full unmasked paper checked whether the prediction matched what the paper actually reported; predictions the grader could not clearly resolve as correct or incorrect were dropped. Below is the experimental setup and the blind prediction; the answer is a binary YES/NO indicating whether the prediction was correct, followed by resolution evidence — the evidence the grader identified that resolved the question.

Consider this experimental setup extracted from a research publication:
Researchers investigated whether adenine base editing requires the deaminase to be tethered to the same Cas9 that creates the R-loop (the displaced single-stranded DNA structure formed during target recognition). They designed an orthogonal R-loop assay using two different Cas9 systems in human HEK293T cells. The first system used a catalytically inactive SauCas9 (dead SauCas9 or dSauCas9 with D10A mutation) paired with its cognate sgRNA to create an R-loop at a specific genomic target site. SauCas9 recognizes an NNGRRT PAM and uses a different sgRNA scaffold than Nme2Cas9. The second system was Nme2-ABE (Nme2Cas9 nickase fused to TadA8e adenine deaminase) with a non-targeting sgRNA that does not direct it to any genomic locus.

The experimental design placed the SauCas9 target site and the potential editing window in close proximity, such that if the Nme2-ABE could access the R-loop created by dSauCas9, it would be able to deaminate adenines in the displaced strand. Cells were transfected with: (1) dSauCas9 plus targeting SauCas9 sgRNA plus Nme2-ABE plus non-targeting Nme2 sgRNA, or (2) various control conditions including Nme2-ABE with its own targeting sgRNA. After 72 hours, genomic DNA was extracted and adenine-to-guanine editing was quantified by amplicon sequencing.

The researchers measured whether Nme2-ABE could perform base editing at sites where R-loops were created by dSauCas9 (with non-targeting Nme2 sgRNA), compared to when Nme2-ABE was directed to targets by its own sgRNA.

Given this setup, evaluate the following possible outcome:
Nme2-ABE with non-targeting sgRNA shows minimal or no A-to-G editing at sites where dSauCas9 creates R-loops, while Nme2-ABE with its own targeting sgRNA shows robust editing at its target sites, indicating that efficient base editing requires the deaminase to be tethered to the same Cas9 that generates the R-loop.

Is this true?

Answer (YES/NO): NO